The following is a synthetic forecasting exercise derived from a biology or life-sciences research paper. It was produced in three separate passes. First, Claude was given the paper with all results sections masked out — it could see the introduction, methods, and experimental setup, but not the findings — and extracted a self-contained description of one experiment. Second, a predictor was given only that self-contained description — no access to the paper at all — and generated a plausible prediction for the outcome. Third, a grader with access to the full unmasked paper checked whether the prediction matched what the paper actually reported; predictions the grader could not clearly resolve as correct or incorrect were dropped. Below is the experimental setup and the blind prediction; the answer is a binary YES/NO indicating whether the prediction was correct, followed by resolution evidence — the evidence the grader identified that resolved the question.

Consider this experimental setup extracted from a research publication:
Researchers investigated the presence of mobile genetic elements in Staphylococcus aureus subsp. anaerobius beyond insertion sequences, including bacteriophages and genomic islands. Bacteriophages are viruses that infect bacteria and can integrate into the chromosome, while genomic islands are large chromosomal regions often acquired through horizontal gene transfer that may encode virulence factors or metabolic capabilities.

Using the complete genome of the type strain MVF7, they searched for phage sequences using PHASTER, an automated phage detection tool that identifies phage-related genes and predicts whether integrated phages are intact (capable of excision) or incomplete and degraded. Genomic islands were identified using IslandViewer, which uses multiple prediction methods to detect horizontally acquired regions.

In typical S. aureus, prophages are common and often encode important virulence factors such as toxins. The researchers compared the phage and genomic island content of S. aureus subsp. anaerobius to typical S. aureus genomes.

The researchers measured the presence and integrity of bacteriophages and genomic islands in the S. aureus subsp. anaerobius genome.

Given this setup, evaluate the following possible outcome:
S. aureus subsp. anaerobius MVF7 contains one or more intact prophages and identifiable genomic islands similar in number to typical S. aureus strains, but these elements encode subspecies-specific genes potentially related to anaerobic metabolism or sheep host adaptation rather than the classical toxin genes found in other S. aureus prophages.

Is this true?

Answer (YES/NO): NO